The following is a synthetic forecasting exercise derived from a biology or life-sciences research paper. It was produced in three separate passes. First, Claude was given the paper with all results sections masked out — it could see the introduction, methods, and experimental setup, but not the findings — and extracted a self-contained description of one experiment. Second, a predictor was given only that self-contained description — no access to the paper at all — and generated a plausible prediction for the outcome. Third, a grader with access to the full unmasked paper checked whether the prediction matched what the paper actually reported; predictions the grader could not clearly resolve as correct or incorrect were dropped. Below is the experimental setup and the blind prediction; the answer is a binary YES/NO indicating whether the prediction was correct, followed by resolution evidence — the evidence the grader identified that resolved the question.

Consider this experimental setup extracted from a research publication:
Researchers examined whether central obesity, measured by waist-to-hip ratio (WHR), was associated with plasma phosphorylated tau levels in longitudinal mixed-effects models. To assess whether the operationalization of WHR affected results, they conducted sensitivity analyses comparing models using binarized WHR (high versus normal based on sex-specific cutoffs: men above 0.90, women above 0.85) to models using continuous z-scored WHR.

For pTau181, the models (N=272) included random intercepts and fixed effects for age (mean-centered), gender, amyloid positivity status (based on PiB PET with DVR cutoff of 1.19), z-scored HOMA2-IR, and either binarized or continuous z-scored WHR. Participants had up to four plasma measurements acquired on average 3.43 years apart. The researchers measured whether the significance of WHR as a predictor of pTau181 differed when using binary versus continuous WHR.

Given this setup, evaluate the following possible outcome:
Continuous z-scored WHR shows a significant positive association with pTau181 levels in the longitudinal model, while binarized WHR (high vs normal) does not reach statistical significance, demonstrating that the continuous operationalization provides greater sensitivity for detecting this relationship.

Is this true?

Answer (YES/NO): NO